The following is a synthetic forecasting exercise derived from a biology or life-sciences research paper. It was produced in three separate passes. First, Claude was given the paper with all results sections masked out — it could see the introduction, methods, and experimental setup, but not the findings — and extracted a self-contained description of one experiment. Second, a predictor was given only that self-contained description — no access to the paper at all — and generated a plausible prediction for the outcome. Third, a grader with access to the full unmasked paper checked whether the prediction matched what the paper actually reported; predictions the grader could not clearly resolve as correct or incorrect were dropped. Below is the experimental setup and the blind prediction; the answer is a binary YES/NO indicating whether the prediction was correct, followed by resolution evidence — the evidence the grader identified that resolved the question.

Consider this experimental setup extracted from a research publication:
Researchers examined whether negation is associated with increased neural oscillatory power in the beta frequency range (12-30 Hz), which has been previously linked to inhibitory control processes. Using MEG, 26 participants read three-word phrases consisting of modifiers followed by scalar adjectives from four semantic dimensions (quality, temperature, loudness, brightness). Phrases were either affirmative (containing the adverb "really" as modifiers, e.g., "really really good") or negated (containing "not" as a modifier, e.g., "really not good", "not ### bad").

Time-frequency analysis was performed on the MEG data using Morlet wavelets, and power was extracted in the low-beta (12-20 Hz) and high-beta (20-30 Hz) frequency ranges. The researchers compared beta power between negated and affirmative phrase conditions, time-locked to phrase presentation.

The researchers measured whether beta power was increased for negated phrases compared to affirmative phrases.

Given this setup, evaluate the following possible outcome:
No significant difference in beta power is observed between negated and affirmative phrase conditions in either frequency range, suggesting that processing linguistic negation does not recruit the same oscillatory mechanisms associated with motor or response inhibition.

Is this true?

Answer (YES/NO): NO